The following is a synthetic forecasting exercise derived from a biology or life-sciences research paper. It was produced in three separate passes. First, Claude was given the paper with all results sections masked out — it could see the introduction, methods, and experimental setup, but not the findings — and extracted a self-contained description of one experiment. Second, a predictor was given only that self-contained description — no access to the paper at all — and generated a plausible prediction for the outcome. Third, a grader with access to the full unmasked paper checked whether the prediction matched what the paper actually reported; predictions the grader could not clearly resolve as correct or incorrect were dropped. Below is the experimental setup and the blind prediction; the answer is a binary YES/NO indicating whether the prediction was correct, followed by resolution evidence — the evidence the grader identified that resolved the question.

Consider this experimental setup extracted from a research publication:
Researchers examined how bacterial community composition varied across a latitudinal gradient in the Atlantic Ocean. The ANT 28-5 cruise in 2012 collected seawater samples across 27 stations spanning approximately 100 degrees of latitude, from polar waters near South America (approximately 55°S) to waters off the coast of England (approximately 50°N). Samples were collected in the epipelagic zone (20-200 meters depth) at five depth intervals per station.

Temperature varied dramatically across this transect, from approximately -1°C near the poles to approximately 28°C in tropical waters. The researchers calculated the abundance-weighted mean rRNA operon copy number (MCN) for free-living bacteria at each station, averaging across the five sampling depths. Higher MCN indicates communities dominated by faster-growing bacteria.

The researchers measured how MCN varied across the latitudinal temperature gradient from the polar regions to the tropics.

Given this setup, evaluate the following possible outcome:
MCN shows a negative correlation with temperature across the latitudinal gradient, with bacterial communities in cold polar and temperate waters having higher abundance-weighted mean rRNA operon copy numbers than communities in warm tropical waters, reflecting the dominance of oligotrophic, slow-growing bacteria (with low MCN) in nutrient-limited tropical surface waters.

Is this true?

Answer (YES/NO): NO